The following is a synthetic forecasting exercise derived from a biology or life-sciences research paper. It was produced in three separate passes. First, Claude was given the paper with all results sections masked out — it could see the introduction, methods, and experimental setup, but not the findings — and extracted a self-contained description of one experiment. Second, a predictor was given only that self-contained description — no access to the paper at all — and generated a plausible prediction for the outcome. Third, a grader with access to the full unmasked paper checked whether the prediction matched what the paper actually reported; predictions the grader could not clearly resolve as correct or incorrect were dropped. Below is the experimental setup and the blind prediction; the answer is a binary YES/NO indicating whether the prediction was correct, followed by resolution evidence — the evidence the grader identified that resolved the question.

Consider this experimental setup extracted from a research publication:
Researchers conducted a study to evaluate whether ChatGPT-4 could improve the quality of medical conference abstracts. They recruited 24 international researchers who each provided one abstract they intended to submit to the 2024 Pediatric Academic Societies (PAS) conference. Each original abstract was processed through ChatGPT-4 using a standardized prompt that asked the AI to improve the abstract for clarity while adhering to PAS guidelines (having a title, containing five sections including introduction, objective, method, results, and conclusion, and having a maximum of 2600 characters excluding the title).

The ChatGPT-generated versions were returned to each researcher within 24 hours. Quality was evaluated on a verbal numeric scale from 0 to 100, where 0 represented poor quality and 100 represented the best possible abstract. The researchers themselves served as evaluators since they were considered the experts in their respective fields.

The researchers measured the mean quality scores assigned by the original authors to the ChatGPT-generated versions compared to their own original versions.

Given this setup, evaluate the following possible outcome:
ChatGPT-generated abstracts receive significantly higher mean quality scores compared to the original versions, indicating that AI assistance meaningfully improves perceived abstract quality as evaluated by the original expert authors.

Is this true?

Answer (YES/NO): NO